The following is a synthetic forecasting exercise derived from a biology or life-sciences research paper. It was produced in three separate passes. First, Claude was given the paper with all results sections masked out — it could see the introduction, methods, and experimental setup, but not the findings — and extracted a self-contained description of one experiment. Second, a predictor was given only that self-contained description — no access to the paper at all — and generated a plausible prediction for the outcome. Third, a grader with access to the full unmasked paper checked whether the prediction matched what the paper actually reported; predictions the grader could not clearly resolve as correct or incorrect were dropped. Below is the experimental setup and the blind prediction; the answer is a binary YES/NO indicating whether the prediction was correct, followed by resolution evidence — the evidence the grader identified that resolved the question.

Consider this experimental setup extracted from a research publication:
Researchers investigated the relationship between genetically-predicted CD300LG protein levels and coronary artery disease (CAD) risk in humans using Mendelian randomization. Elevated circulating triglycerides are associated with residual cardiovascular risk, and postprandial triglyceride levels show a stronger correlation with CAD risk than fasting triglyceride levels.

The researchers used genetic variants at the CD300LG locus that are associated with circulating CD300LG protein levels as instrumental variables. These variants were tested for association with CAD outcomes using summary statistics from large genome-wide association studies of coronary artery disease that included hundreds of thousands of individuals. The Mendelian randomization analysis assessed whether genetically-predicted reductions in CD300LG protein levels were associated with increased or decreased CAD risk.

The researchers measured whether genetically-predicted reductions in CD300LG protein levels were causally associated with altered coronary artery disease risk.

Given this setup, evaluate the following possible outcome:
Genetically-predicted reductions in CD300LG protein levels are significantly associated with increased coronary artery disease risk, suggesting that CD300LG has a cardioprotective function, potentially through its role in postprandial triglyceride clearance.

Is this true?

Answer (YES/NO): YES